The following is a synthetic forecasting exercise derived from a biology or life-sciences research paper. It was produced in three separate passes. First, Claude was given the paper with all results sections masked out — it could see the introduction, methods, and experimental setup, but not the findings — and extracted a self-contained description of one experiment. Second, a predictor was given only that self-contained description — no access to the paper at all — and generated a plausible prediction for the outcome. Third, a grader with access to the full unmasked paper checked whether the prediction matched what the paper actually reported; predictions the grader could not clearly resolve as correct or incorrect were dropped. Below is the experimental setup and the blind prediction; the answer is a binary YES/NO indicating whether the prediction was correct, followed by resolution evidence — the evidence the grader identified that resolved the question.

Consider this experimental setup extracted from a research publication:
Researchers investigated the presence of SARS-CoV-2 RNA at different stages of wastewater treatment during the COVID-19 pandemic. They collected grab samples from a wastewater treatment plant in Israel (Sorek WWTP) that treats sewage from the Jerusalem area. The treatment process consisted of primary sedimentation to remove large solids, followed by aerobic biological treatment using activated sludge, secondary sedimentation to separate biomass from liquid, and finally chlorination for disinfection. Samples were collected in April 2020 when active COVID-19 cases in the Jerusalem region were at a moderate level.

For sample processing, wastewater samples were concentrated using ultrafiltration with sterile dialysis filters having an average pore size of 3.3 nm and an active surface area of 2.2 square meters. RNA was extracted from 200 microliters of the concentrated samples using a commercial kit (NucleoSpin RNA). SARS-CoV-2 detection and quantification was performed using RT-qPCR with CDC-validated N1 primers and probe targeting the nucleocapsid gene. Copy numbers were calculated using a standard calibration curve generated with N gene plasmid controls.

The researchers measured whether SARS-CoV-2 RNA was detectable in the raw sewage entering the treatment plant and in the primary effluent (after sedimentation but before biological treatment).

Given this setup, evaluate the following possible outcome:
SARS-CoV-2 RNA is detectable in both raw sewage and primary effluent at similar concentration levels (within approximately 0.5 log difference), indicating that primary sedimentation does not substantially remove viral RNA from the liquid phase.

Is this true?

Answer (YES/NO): NO